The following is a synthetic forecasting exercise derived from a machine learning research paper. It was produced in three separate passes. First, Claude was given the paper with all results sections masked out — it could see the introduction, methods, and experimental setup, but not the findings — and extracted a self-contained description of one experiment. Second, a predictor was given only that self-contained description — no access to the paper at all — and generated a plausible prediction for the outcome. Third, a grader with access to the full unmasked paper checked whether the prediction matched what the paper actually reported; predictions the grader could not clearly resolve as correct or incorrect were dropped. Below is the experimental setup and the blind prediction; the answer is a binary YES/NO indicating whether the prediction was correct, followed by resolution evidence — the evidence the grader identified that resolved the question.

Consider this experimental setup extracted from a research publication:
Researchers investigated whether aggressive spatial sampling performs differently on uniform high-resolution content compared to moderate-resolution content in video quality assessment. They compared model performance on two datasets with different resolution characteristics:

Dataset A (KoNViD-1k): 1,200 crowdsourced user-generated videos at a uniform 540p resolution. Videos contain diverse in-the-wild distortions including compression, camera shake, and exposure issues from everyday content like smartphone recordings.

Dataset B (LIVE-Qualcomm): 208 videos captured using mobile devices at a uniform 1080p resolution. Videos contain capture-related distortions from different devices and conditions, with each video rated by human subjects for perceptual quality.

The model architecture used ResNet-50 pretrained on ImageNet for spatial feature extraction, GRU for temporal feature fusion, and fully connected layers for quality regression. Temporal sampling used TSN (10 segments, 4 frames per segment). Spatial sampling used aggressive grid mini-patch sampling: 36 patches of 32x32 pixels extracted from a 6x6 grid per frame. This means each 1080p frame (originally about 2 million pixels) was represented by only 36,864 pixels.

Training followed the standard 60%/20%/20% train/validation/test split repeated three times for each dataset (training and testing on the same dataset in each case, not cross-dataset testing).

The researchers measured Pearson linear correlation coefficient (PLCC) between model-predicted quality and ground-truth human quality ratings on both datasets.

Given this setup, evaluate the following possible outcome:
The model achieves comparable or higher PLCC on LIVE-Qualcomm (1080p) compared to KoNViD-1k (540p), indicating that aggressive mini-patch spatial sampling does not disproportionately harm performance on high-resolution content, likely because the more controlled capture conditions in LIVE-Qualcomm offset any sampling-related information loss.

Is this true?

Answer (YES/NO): YES